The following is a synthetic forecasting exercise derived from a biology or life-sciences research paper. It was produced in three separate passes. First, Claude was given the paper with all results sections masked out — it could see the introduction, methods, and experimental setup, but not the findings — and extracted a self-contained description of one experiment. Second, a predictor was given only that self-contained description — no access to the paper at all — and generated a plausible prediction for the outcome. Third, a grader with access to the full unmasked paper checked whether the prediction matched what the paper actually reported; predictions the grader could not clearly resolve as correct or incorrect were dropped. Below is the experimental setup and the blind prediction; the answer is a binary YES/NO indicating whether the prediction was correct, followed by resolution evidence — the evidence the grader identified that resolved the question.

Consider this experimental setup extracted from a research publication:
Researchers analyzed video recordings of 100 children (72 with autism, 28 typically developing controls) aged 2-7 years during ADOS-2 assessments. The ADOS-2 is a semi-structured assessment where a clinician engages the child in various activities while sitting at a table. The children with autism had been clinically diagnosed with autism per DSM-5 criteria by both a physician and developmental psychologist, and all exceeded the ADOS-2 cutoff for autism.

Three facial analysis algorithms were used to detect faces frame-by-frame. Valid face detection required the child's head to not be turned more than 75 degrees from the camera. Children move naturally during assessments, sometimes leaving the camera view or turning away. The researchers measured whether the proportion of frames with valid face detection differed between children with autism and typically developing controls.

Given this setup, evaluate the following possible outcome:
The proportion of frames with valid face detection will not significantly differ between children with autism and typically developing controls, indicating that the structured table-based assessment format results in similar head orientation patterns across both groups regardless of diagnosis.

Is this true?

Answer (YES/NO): NO